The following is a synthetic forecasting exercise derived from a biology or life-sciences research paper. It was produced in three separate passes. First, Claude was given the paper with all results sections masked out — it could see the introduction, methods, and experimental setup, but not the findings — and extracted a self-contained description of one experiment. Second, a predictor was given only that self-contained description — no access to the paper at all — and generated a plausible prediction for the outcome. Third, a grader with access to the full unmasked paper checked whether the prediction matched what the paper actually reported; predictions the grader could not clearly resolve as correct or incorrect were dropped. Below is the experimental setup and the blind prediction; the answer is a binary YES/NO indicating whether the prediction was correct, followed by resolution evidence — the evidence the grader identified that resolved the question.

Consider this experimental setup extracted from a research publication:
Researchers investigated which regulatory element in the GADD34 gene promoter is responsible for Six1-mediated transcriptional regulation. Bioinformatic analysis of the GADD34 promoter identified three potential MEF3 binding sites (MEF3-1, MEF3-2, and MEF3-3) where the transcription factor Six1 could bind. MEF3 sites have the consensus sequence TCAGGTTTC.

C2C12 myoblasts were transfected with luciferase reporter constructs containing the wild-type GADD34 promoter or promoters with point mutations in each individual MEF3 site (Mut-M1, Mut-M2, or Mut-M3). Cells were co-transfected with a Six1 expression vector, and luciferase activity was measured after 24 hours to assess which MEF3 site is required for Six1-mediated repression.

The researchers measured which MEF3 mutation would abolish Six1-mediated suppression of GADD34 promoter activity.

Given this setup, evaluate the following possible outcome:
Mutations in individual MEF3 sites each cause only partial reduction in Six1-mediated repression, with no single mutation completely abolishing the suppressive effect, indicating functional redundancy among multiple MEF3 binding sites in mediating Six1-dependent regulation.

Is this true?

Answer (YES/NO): NO